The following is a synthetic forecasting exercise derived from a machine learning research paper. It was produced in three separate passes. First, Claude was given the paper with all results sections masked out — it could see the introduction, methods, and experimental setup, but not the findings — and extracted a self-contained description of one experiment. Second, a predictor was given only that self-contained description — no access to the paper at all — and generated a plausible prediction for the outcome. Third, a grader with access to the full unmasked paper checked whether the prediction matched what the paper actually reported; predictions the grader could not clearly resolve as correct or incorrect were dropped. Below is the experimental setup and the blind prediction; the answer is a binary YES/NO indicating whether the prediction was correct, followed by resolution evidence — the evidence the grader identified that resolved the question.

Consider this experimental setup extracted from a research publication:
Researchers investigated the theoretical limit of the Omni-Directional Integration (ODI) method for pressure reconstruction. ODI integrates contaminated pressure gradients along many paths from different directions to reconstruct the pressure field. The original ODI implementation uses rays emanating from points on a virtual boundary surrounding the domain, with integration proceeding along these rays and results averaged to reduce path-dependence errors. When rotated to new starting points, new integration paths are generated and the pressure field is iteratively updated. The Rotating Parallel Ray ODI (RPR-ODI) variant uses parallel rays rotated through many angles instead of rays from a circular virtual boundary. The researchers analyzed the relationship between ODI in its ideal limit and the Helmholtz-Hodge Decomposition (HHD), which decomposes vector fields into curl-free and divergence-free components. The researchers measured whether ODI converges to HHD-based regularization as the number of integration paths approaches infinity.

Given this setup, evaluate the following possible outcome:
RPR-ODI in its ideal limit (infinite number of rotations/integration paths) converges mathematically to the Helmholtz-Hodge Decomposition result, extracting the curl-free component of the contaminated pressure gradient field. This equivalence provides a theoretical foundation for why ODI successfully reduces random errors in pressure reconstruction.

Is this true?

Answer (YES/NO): NO